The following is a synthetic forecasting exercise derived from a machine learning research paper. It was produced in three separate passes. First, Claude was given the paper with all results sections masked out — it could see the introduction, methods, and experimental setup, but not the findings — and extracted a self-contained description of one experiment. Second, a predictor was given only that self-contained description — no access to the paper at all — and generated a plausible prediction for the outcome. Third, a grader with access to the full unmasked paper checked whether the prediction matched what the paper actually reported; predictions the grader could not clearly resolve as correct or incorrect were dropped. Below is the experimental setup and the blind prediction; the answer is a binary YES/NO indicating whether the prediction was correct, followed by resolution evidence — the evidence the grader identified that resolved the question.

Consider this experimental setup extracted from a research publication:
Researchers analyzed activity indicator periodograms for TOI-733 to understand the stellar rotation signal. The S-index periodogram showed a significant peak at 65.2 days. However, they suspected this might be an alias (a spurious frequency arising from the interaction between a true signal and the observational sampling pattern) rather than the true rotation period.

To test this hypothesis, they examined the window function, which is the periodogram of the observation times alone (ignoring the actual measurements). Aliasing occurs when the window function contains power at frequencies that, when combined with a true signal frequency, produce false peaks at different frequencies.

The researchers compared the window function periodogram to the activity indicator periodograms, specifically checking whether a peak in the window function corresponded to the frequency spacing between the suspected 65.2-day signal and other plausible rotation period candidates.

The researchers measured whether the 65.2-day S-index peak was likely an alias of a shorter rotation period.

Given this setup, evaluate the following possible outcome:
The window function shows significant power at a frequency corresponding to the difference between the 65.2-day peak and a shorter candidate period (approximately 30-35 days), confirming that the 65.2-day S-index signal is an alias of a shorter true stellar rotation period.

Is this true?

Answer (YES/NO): NO